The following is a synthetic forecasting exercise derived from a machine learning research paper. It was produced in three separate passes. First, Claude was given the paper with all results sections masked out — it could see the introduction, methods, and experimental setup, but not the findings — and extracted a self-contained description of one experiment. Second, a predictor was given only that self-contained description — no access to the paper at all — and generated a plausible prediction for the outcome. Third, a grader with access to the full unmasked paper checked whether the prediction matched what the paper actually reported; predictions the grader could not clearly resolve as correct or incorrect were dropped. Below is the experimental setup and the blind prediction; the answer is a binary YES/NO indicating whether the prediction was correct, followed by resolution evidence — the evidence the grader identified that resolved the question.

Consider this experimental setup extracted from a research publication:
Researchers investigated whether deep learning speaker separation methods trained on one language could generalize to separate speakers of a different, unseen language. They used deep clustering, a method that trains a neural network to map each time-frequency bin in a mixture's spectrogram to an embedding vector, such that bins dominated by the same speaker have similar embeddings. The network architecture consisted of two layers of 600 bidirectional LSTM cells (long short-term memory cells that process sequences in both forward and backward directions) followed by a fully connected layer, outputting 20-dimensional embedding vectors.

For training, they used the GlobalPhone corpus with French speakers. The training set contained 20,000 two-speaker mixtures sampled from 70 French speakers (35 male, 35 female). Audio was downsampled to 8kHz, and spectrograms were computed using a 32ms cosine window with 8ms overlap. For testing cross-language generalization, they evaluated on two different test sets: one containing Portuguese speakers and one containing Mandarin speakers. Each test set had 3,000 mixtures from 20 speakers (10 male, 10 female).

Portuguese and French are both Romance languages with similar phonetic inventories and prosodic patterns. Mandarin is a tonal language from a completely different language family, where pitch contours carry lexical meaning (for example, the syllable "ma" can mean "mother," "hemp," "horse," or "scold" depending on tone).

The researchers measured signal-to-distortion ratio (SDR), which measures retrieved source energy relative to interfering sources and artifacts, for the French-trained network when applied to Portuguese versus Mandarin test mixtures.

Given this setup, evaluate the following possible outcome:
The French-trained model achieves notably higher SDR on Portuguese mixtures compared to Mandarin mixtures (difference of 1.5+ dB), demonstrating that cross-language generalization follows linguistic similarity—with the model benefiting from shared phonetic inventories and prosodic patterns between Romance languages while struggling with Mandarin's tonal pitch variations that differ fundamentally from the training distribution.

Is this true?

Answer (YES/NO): YES